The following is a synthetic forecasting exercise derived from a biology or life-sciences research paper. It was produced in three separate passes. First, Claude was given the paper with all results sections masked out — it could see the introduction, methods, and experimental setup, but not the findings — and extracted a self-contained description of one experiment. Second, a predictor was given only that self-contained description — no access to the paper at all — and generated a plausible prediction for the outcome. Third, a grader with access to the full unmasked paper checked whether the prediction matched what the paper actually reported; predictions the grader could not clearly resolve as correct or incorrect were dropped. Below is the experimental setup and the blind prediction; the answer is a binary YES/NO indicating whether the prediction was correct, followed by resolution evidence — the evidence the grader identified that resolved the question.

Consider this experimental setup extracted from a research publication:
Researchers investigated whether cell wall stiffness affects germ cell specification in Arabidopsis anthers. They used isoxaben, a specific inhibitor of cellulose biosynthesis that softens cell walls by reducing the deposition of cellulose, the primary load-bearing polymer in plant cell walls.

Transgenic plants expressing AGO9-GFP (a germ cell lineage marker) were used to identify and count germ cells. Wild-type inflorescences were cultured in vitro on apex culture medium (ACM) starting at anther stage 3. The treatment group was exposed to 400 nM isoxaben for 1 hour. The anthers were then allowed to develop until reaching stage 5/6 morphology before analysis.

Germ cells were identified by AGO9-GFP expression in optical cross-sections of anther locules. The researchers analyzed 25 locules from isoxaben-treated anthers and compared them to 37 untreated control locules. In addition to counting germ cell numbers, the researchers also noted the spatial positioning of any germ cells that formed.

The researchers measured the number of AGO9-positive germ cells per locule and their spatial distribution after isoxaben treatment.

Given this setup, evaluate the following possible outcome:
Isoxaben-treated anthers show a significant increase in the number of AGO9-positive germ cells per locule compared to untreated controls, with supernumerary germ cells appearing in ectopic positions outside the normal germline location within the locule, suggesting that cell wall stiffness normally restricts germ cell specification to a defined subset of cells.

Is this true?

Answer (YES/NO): NO